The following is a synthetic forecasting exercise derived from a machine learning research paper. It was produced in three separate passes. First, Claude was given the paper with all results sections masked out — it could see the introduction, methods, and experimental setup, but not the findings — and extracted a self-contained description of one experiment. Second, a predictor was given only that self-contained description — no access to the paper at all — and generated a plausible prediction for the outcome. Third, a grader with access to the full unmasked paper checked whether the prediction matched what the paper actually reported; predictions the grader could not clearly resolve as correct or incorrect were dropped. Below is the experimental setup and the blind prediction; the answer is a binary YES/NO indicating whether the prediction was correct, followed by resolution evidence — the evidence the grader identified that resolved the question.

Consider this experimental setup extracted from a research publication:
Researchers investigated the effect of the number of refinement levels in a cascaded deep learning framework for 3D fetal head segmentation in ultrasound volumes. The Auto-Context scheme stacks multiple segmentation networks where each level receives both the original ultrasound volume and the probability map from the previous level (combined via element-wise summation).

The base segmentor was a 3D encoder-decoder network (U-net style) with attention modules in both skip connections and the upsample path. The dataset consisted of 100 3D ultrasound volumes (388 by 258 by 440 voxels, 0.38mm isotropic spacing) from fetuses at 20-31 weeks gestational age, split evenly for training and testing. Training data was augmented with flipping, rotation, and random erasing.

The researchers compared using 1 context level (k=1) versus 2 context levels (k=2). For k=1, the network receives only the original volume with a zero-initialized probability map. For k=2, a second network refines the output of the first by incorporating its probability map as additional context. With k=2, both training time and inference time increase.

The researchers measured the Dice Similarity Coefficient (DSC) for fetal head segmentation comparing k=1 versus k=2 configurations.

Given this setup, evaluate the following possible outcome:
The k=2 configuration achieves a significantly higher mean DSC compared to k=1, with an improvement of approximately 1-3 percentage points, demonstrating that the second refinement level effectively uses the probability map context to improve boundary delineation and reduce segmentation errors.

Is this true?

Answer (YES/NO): NO